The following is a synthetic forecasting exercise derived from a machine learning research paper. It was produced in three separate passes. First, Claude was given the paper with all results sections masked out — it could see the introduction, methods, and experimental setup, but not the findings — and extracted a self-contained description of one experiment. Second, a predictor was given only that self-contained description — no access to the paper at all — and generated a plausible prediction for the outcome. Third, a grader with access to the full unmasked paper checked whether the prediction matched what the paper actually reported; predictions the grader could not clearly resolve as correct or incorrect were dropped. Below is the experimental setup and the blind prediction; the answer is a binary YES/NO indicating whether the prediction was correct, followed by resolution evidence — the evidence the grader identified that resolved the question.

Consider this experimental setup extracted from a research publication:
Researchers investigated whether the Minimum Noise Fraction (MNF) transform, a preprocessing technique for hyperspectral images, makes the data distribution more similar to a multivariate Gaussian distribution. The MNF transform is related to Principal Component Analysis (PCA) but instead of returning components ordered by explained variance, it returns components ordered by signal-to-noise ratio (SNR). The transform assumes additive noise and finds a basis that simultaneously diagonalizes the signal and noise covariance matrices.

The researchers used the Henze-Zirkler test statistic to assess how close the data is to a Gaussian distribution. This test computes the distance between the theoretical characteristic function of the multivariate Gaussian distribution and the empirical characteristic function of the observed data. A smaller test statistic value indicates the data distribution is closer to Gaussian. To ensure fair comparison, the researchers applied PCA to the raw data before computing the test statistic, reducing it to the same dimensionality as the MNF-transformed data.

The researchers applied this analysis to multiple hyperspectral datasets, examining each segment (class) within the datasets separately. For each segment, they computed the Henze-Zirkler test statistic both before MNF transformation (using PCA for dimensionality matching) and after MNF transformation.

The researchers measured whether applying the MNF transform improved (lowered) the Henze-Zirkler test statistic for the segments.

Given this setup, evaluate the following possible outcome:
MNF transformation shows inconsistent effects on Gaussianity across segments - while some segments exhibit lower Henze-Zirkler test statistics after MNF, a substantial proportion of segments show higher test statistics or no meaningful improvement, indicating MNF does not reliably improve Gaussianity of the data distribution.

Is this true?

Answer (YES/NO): NO